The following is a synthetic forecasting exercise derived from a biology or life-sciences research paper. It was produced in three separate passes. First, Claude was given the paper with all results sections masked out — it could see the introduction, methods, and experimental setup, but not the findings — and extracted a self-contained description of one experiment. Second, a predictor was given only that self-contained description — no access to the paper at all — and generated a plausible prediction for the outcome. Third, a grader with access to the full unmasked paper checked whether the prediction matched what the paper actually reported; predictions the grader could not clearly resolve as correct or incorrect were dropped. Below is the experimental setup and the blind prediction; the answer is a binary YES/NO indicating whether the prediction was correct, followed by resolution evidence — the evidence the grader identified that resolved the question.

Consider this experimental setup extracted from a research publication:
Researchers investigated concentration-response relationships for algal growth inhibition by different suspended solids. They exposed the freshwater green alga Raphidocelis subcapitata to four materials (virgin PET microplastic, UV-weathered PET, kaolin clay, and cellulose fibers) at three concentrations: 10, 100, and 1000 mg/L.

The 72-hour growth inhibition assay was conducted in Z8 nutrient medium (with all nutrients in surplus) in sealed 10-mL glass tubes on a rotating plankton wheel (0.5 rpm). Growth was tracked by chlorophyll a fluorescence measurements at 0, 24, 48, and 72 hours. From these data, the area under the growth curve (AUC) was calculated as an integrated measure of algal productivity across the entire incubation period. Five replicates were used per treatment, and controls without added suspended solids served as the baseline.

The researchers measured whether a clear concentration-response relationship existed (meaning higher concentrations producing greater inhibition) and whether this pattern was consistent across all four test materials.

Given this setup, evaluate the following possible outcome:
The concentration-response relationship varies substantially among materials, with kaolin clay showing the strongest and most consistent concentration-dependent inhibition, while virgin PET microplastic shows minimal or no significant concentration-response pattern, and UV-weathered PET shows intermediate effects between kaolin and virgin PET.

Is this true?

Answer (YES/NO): NO